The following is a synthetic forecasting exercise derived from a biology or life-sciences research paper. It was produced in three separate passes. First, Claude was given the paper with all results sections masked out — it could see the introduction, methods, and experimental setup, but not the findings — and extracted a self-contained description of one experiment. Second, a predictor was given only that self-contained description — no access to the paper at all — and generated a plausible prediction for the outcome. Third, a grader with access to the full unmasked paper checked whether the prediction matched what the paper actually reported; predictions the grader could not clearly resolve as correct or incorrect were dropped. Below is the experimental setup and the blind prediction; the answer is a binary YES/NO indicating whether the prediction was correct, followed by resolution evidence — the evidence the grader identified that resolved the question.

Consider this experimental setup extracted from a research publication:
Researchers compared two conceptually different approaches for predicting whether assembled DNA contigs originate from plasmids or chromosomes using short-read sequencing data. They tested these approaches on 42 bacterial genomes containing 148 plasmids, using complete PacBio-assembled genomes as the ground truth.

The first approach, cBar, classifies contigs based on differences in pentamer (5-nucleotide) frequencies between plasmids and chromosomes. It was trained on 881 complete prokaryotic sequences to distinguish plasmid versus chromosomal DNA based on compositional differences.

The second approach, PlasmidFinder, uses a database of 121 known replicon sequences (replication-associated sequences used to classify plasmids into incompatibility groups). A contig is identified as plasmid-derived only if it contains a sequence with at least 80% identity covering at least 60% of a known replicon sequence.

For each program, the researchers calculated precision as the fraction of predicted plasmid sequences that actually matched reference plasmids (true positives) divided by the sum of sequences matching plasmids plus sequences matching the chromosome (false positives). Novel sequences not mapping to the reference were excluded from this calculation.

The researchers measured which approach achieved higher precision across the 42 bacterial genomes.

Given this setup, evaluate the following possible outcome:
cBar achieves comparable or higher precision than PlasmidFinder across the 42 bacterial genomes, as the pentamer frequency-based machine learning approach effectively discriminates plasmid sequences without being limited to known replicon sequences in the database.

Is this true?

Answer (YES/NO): NO